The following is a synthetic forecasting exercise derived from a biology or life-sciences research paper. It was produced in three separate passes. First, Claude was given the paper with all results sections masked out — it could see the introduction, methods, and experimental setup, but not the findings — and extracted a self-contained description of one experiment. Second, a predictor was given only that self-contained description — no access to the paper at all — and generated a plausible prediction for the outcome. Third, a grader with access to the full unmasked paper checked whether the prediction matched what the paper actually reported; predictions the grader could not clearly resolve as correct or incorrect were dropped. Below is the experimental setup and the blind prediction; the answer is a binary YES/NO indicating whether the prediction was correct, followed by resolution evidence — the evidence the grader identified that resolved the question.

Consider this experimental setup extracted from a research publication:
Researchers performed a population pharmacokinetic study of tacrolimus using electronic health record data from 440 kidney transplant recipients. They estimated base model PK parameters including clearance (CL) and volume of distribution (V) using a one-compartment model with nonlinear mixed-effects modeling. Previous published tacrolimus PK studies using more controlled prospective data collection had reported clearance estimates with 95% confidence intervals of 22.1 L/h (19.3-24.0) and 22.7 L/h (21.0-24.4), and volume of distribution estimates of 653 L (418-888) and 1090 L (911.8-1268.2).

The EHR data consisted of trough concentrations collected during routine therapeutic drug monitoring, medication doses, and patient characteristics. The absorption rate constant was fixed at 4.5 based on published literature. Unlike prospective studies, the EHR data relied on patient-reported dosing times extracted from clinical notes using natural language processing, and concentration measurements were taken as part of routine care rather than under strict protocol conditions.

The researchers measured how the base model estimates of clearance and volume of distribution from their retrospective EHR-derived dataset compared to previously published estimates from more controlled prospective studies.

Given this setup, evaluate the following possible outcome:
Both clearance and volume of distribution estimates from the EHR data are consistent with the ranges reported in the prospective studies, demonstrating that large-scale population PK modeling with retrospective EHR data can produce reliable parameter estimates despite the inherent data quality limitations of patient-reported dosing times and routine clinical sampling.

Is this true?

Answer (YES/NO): NO